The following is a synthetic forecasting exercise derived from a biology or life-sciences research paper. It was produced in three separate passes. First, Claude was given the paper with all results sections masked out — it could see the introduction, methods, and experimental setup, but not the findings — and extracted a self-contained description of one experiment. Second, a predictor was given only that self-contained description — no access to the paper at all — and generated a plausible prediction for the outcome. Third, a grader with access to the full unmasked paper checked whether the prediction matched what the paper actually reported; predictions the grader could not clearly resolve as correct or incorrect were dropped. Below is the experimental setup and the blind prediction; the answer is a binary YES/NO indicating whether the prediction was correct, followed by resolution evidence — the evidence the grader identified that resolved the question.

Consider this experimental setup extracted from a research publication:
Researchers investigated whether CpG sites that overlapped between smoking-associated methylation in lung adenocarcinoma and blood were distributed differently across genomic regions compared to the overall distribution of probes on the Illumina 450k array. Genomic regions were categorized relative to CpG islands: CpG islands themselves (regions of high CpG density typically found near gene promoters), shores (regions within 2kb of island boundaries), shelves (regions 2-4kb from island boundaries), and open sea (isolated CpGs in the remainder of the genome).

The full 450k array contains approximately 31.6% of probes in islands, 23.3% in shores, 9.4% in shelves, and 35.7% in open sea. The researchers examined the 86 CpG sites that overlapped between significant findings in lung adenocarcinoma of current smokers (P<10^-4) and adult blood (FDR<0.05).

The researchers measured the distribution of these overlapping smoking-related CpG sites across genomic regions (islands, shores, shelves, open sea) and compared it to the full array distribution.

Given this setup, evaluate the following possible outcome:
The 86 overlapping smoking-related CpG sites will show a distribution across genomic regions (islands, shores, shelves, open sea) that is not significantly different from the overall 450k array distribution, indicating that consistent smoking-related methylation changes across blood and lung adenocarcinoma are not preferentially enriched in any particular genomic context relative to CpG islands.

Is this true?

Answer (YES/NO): NO